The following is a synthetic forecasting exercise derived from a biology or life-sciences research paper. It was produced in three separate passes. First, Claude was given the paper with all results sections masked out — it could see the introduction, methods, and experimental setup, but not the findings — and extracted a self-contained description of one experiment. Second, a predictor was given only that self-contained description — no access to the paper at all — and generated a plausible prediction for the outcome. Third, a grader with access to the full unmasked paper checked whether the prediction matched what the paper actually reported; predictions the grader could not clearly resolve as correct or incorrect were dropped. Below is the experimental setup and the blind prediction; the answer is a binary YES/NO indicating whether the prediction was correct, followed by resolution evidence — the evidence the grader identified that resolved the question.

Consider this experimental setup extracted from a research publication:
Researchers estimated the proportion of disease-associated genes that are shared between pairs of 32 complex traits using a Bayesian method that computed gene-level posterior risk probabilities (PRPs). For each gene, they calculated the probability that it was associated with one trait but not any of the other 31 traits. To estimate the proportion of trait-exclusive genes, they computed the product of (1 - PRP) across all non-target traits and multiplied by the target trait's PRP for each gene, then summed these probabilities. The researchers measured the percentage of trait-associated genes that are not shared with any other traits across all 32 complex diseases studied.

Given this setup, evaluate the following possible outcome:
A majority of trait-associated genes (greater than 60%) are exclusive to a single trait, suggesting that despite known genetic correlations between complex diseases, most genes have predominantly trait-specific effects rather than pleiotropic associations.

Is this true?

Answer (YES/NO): NO